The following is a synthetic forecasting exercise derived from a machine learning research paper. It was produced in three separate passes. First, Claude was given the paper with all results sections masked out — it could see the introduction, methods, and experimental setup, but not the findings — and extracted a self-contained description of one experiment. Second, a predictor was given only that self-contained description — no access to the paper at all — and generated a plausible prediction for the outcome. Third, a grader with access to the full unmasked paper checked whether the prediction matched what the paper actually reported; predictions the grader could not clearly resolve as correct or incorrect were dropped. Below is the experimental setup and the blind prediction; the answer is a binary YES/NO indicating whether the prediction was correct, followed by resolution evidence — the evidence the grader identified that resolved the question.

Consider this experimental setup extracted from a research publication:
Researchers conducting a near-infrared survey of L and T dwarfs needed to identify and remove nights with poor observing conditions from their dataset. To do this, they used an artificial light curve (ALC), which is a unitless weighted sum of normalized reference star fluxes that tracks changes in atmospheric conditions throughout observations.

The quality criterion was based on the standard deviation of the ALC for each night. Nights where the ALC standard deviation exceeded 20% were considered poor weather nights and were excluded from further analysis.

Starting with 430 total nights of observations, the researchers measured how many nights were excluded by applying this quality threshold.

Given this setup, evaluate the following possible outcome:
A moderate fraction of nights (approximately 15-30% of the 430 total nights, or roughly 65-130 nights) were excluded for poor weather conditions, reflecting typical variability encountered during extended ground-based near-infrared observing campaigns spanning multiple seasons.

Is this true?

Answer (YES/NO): NO